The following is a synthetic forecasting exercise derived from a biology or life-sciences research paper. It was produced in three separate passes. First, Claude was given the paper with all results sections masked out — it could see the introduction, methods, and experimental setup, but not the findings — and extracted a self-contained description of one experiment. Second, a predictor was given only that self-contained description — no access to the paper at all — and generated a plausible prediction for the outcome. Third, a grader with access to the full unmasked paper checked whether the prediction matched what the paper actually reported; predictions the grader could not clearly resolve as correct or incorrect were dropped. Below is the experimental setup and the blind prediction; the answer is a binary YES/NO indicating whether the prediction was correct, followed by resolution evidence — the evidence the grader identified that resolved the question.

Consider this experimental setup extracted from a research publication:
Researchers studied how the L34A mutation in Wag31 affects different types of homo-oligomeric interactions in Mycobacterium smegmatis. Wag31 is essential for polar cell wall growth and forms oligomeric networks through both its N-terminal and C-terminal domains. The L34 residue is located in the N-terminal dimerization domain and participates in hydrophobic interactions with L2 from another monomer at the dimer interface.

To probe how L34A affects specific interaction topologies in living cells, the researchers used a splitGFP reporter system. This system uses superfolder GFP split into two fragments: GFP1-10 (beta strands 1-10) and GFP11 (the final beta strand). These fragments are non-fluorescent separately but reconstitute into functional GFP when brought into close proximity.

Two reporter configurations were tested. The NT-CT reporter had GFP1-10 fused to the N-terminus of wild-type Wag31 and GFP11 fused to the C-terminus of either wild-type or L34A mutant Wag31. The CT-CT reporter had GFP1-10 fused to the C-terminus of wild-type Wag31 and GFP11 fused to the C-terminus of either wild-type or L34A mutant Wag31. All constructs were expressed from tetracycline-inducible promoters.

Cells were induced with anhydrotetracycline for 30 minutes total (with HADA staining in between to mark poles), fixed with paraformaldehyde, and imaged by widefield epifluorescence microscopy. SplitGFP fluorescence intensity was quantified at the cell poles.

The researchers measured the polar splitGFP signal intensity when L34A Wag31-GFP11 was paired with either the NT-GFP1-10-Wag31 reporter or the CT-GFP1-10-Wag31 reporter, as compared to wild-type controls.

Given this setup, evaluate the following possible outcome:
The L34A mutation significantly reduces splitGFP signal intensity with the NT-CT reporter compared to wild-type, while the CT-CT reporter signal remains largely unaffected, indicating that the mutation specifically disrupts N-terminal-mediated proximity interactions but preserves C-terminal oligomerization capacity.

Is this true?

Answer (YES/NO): NO